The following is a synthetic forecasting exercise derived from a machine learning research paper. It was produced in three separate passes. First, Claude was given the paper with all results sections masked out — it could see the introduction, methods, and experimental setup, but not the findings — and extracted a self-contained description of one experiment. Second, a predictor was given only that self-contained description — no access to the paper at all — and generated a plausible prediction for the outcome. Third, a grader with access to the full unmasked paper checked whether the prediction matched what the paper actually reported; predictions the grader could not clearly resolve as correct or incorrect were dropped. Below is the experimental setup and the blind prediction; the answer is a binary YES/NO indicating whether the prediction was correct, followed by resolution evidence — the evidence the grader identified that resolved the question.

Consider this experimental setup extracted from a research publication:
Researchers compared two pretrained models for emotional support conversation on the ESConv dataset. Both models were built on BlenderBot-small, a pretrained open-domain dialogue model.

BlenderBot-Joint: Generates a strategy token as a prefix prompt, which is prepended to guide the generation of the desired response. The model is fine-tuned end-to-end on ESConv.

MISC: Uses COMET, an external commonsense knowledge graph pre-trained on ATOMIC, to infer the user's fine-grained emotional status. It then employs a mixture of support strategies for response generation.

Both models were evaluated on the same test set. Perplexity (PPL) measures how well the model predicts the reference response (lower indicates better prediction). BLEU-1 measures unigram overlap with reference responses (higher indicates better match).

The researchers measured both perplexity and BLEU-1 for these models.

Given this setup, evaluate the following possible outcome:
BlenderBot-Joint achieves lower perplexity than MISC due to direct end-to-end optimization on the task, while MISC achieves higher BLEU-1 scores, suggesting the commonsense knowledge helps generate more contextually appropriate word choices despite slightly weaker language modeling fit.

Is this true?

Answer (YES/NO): YES